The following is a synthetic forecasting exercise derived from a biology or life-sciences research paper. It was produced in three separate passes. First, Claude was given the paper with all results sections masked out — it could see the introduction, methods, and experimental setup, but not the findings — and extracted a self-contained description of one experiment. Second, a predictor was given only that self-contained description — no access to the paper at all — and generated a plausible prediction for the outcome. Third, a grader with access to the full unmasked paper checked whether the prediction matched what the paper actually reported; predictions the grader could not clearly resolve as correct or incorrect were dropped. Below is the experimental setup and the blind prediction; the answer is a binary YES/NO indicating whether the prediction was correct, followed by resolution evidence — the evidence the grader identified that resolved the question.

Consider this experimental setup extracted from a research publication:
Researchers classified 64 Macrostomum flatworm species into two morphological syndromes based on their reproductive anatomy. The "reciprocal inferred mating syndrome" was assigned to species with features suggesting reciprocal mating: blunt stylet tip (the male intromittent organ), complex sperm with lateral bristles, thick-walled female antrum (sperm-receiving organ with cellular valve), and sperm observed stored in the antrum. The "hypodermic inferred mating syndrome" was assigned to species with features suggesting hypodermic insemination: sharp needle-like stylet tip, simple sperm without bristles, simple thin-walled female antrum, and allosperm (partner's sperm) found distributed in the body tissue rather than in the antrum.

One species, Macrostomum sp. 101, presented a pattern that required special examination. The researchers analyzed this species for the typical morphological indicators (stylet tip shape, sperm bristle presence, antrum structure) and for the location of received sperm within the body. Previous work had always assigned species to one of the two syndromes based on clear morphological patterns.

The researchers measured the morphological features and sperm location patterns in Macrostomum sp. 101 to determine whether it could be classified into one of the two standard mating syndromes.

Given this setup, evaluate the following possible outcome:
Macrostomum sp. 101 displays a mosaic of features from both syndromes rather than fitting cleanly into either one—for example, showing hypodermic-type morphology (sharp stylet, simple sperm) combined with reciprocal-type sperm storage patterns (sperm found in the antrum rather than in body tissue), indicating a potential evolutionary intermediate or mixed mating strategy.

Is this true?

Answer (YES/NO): NO